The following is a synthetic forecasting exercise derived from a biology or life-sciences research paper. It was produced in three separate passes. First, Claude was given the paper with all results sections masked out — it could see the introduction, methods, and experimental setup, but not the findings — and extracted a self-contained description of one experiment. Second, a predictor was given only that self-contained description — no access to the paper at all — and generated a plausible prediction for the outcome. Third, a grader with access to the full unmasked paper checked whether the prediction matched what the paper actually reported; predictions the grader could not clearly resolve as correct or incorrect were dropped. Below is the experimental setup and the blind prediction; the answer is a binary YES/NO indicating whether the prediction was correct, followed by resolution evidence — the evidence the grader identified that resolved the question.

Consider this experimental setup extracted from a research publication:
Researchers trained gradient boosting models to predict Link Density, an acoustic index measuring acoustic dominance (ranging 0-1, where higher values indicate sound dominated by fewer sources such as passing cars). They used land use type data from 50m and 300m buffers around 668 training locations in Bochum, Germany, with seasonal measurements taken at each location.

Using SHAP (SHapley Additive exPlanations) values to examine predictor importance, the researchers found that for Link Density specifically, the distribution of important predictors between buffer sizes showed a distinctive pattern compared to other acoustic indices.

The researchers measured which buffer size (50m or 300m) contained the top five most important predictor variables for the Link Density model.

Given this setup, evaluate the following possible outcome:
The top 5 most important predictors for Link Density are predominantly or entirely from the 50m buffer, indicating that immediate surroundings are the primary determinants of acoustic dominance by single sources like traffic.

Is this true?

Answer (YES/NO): YES